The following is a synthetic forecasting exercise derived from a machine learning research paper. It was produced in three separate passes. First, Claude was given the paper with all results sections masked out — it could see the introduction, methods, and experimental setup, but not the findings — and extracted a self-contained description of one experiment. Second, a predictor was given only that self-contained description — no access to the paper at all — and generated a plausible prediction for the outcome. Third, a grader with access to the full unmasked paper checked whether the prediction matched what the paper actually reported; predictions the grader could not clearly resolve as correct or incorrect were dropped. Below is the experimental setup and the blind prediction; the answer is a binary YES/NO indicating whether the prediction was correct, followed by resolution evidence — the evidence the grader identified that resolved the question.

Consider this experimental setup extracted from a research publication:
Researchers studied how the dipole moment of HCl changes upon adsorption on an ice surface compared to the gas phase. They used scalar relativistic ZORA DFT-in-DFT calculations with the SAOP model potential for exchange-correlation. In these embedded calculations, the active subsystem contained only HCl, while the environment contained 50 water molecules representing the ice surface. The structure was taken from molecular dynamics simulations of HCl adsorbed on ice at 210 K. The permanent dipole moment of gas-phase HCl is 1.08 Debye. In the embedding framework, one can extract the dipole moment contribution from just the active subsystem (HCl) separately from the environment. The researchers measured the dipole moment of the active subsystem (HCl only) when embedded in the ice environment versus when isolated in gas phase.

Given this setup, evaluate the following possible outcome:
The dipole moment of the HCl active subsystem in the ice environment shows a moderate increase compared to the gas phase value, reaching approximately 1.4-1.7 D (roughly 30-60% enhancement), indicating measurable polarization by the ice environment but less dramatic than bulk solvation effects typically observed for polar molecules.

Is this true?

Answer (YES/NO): YES